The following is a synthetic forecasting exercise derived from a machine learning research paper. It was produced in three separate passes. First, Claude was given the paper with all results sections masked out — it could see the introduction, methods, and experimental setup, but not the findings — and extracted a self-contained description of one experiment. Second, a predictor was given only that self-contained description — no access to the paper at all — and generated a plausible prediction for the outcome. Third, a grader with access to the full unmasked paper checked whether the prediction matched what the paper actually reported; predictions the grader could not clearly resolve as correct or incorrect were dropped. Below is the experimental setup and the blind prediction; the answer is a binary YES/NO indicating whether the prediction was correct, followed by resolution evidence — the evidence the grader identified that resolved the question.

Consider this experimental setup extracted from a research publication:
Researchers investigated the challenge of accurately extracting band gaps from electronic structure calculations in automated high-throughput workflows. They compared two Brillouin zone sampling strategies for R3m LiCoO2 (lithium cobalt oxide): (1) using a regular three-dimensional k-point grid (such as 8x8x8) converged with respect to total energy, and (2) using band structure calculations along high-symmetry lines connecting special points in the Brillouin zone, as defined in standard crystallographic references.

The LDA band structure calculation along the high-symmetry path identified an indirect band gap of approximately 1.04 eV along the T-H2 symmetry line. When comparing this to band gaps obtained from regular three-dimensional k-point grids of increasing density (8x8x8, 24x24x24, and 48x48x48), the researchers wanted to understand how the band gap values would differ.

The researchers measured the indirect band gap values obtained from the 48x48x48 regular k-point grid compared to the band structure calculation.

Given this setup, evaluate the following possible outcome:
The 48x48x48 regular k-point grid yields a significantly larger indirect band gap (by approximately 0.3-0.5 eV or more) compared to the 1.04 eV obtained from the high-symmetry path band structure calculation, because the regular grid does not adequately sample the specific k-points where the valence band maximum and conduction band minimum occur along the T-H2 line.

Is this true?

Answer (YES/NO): NO